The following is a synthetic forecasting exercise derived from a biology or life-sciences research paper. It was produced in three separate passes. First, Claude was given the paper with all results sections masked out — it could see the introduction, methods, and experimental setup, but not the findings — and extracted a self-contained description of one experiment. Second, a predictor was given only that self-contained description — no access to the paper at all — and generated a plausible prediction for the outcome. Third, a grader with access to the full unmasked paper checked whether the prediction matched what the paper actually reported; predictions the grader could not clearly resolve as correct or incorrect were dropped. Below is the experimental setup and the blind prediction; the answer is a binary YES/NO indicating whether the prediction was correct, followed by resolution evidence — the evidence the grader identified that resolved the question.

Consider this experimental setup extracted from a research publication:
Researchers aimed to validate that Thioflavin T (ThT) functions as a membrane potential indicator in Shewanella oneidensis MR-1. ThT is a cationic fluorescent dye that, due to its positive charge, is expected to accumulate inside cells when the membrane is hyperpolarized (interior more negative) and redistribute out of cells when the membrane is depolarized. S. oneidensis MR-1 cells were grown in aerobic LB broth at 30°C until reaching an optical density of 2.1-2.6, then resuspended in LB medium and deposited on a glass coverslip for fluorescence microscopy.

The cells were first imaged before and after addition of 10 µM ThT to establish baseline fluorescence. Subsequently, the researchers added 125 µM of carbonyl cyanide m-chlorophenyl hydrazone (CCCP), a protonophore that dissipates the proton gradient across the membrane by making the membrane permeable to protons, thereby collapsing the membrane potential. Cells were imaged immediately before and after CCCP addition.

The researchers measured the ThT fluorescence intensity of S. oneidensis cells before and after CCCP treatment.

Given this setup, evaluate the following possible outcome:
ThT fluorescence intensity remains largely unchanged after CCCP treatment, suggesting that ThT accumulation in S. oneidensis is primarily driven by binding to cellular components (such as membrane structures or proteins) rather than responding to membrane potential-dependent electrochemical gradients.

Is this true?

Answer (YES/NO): NO